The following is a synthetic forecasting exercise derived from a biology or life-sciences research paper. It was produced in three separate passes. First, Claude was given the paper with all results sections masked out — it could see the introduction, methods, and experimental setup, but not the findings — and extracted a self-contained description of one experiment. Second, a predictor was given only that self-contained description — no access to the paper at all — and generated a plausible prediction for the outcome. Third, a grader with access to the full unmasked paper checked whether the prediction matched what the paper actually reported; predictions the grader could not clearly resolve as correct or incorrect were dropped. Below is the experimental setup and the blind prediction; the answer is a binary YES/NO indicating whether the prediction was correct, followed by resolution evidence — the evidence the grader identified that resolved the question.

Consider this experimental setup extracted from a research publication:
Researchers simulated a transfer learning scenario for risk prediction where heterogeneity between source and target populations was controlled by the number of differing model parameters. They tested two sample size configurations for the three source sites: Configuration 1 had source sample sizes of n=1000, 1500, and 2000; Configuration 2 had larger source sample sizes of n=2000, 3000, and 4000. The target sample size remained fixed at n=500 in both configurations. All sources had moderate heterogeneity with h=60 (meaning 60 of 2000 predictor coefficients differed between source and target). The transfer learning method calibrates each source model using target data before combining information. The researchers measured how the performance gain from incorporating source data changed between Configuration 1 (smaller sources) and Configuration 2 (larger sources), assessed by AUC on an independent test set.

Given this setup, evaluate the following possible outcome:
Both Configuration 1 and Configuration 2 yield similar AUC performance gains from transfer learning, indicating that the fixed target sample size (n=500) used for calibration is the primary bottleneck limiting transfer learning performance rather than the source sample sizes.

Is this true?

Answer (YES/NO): NO